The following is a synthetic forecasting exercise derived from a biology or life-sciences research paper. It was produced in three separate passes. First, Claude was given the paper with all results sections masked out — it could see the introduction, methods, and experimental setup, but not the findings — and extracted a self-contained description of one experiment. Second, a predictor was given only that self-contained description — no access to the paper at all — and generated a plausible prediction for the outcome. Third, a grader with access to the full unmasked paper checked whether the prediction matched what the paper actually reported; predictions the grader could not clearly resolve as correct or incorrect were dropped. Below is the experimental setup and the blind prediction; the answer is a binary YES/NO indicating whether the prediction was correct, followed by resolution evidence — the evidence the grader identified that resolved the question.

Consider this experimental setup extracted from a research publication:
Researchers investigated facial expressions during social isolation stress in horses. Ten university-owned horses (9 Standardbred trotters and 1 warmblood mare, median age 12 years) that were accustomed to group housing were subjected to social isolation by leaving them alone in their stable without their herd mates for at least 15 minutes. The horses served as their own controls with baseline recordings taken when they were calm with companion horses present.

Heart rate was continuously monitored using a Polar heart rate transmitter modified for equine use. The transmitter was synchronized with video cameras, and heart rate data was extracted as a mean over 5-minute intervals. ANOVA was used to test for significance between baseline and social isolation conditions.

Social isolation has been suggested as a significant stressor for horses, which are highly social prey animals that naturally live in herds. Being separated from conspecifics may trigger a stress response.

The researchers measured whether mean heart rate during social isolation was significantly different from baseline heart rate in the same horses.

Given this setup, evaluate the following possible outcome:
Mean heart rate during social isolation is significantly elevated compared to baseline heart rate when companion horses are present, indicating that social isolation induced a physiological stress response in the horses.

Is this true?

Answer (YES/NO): YES